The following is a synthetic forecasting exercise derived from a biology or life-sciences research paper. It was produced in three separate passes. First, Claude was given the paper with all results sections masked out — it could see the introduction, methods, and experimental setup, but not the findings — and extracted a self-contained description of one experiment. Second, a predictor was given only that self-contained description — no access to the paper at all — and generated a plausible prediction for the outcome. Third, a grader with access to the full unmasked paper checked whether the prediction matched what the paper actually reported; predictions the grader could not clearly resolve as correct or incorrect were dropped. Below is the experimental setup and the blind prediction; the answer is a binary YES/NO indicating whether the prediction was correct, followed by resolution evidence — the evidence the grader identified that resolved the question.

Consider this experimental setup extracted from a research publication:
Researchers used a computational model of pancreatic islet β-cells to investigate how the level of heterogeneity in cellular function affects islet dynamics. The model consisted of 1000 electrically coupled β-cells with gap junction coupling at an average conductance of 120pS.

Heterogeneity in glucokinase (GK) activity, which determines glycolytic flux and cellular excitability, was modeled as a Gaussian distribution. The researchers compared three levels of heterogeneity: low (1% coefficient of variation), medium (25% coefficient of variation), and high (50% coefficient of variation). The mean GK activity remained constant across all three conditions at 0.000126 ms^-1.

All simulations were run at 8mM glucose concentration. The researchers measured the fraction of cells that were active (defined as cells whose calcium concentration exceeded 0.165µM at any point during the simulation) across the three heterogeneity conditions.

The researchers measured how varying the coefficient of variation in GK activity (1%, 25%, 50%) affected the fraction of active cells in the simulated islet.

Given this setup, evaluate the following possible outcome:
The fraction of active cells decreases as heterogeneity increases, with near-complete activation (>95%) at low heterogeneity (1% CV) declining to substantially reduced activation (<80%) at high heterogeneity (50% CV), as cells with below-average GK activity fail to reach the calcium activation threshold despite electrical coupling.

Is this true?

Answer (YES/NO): NO